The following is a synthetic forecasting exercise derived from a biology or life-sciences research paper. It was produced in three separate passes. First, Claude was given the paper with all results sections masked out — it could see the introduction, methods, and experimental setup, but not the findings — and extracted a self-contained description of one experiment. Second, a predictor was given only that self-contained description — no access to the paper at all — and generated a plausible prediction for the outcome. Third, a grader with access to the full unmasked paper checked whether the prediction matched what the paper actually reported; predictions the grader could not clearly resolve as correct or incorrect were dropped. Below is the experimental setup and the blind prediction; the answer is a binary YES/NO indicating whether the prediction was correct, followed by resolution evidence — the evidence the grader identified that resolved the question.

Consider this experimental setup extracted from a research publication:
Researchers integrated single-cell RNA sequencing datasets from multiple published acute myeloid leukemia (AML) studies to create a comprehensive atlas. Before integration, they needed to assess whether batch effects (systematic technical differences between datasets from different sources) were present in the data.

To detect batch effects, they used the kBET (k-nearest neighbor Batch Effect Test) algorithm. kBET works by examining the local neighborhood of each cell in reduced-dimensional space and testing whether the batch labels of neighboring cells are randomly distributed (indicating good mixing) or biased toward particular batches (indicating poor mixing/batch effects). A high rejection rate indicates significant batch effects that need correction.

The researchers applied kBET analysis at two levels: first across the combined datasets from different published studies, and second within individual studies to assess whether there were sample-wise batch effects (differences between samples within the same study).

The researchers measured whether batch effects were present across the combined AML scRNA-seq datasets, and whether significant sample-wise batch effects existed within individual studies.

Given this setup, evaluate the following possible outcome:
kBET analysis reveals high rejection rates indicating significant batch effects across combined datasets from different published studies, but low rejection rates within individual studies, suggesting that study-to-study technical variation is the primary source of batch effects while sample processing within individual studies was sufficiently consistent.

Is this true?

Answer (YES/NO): NO